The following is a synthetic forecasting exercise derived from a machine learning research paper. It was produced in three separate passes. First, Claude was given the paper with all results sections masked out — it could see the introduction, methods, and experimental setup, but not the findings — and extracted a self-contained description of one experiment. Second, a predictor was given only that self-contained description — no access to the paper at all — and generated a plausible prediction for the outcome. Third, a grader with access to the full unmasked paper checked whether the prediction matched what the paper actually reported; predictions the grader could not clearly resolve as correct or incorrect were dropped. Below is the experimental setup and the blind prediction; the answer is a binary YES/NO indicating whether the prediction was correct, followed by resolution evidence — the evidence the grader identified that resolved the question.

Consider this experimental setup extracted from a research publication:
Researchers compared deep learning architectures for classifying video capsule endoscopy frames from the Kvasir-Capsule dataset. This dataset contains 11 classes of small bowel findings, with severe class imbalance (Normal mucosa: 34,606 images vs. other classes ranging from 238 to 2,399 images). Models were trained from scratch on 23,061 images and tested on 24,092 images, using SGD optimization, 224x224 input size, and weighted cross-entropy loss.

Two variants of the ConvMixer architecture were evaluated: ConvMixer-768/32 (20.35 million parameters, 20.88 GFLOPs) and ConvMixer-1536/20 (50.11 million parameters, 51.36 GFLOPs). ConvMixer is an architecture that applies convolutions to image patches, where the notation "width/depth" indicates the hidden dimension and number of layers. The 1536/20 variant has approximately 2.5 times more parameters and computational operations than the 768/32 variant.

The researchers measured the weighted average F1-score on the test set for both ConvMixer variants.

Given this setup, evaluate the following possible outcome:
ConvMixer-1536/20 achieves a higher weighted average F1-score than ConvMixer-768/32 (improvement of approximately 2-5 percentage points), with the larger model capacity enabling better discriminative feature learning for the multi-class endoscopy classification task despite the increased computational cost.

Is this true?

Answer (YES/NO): NO